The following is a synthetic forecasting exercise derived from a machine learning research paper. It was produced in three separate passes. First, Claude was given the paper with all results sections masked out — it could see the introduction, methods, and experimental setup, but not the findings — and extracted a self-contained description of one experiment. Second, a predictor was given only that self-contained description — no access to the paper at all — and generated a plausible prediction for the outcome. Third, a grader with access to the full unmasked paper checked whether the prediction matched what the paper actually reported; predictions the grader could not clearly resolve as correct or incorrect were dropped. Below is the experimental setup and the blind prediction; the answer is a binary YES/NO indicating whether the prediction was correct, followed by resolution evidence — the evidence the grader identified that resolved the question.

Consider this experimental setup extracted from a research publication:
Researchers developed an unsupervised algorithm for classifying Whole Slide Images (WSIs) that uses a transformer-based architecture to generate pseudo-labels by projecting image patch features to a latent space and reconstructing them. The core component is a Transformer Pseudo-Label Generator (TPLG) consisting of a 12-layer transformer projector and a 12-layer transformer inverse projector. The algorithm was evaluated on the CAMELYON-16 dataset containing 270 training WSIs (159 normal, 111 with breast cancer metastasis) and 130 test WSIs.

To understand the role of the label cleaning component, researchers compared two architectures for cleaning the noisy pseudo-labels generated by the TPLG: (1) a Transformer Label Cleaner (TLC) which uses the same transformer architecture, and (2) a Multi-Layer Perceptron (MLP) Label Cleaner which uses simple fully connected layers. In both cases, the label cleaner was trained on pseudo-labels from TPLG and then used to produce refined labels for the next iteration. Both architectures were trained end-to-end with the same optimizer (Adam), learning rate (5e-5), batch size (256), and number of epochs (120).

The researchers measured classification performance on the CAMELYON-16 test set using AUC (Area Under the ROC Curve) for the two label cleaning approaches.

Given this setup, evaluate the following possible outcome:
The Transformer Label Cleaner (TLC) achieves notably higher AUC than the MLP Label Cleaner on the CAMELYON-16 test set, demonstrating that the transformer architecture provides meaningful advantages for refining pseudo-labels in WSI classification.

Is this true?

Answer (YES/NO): YES